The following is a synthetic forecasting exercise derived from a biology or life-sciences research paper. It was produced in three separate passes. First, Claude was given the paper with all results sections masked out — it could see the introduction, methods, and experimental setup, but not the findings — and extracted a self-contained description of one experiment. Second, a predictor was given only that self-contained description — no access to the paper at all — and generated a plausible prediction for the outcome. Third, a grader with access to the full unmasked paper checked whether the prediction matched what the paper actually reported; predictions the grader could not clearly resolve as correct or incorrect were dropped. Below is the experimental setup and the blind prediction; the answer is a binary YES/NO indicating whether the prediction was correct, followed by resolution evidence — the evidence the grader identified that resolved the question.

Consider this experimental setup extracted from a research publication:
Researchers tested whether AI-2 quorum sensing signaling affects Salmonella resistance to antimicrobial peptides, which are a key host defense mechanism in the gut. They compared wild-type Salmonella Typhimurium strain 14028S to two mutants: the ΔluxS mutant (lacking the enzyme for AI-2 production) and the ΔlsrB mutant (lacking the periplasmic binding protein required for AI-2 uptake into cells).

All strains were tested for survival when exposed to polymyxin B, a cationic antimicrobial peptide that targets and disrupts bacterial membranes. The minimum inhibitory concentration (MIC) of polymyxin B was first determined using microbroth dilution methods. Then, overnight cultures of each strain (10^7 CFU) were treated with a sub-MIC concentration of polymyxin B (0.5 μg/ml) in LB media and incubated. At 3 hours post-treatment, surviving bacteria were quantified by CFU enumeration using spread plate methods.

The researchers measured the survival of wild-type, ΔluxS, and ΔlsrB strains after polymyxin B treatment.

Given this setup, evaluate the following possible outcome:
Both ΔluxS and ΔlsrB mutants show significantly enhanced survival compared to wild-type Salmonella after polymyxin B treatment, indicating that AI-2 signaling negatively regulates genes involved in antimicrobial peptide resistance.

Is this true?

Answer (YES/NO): NO